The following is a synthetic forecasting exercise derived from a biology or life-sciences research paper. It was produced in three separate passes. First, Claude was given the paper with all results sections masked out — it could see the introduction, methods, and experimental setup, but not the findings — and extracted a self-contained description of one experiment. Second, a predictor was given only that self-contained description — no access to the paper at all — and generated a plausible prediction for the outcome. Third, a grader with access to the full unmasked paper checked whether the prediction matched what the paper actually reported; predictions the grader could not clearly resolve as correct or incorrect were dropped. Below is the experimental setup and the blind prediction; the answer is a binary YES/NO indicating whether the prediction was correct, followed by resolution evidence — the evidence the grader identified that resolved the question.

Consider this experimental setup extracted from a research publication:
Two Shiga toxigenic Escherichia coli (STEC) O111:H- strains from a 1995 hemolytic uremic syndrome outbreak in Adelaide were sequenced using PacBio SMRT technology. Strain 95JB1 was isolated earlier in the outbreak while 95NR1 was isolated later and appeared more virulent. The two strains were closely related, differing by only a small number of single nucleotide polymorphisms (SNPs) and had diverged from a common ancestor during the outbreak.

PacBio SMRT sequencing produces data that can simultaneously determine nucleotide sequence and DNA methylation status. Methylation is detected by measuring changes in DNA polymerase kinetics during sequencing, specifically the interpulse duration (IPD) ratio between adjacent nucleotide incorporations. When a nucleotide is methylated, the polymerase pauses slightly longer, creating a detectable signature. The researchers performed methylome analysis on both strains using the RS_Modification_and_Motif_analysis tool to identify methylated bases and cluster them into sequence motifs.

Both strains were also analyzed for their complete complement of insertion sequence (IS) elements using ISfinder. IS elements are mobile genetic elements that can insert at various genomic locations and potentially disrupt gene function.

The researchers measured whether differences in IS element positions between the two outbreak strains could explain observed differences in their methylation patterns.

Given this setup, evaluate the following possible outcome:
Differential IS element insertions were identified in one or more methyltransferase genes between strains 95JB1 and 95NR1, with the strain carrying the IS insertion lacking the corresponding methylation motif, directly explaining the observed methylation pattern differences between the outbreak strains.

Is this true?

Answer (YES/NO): NO